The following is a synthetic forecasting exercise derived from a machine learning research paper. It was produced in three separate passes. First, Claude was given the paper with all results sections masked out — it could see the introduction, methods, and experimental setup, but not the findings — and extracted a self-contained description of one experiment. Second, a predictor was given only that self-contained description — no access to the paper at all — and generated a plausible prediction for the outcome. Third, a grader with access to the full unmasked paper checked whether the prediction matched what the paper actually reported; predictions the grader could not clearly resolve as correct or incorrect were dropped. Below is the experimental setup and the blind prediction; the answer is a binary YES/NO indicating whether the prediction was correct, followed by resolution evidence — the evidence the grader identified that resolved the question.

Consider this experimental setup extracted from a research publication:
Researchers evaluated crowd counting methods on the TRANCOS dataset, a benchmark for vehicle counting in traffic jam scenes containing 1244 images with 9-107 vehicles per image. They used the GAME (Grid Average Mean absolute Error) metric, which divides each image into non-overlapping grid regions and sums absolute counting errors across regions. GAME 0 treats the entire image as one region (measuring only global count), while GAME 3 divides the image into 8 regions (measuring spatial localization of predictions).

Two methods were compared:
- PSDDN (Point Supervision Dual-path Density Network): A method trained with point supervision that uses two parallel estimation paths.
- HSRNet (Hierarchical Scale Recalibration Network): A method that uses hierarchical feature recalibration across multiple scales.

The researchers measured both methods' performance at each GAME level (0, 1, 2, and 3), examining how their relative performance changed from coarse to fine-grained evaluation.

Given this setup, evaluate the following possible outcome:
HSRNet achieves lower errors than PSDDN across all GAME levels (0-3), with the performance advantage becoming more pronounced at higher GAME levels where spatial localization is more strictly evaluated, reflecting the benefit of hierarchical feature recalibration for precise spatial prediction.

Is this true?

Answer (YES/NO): NO